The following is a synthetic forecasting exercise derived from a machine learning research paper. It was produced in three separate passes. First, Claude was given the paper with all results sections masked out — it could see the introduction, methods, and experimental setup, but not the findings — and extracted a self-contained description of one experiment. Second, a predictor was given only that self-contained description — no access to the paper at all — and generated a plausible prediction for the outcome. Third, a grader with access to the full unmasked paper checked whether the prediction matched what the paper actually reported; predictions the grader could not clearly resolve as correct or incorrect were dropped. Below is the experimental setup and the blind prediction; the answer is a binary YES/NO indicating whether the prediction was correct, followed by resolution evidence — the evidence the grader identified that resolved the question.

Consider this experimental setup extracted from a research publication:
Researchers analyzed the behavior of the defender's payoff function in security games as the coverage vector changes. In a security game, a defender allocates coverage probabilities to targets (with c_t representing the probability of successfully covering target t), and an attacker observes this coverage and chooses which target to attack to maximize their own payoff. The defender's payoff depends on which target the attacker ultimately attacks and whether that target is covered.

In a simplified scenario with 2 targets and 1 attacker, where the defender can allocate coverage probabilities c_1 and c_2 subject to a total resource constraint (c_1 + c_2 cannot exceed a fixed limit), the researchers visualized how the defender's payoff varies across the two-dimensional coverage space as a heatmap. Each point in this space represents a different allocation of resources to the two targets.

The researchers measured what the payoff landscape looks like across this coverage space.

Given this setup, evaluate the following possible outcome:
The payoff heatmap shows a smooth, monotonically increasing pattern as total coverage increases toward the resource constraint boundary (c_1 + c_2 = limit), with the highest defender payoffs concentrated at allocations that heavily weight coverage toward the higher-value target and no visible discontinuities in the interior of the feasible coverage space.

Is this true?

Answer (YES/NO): NO